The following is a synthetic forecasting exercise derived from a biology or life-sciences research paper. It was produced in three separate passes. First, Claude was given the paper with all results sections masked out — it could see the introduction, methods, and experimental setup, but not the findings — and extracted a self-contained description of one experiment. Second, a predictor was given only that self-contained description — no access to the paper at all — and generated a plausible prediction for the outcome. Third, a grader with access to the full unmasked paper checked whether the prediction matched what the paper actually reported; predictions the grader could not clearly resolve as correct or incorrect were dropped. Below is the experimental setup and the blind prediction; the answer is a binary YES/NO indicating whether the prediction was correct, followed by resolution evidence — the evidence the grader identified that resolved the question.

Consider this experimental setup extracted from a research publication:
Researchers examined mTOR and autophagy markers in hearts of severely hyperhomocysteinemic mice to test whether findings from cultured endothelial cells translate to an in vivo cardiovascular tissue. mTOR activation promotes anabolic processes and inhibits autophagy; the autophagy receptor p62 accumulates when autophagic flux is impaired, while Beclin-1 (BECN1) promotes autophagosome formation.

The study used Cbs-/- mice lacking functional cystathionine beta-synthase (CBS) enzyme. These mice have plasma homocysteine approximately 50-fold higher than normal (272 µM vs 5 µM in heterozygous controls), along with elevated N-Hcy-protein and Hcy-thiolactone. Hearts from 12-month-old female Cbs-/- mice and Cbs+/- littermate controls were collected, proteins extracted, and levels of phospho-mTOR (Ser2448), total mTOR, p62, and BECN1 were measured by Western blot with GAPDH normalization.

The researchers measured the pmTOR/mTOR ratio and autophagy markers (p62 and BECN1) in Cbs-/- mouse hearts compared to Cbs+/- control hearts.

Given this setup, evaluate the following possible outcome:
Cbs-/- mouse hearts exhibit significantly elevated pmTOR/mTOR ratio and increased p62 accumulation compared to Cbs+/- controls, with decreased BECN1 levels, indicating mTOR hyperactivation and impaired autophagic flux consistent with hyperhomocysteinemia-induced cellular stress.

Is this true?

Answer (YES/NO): NO